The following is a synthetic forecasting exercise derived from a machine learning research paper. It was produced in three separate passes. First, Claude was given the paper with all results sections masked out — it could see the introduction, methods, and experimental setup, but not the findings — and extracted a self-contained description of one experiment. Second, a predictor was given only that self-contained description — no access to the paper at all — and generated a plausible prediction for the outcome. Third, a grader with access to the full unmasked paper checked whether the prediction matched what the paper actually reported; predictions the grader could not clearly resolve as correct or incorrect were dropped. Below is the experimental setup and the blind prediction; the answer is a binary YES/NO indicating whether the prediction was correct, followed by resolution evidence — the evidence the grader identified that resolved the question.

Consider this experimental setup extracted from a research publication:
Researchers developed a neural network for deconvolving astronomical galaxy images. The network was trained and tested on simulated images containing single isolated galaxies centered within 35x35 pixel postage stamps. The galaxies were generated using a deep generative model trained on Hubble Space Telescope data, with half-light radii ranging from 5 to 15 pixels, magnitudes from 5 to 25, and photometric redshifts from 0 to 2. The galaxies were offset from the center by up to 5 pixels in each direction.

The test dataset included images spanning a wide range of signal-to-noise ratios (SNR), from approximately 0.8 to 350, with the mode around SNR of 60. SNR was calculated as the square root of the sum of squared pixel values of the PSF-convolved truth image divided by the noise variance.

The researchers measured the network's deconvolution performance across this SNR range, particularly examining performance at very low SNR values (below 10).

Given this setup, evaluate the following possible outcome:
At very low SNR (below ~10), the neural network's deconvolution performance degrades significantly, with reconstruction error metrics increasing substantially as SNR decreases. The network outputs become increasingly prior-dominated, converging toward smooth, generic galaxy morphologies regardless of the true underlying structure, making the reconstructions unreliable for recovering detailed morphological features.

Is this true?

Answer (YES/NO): NO